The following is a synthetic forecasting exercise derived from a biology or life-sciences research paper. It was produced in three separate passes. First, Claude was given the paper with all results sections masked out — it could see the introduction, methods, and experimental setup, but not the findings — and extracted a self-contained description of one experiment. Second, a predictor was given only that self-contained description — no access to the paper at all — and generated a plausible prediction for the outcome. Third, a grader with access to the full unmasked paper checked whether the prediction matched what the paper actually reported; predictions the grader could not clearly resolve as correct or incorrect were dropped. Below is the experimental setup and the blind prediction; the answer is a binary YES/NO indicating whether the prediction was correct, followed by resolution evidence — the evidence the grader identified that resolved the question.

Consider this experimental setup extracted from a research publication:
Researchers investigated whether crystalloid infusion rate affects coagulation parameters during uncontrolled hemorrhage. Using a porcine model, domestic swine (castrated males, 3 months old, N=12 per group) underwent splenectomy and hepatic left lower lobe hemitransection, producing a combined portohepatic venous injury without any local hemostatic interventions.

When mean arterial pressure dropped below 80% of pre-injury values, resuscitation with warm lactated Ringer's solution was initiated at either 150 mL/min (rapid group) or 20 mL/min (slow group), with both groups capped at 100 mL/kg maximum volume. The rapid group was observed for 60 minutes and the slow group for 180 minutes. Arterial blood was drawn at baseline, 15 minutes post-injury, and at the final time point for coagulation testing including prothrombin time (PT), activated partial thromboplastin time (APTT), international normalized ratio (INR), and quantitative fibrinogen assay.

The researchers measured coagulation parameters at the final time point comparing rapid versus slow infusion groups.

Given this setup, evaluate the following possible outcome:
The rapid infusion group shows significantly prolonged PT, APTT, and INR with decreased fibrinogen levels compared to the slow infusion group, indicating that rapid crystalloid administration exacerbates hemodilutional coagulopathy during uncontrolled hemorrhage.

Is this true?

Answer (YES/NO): NO